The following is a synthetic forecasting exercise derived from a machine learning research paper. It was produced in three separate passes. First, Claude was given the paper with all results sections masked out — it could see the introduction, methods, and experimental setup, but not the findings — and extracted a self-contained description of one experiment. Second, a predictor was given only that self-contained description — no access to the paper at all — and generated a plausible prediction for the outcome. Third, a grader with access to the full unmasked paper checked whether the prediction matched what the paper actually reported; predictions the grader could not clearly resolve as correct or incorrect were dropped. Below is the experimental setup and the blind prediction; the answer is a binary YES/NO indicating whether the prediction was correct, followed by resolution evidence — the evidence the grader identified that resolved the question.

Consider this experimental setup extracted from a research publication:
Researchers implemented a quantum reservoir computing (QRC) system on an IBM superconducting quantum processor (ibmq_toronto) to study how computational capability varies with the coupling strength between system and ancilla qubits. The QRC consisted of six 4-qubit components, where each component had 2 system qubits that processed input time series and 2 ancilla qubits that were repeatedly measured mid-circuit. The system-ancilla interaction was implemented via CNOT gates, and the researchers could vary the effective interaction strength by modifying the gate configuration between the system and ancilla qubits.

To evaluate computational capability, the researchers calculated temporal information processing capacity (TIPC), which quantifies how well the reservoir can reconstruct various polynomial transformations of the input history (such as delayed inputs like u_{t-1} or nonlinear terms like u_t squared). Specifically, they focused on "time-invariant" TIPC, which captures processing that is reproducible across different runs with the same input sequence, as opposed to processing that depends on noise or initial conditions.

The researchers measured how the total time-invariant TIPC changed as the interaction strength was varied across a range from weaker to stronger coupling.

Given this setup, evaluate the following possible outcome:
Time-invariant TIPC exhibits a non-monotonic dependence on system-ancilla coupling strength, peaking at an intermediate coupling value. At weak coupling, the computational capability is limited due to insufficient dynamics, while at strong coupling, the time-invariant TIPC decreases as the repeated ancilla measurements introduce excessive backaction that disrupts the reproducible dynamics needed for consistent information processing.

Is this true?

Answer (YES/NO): YES